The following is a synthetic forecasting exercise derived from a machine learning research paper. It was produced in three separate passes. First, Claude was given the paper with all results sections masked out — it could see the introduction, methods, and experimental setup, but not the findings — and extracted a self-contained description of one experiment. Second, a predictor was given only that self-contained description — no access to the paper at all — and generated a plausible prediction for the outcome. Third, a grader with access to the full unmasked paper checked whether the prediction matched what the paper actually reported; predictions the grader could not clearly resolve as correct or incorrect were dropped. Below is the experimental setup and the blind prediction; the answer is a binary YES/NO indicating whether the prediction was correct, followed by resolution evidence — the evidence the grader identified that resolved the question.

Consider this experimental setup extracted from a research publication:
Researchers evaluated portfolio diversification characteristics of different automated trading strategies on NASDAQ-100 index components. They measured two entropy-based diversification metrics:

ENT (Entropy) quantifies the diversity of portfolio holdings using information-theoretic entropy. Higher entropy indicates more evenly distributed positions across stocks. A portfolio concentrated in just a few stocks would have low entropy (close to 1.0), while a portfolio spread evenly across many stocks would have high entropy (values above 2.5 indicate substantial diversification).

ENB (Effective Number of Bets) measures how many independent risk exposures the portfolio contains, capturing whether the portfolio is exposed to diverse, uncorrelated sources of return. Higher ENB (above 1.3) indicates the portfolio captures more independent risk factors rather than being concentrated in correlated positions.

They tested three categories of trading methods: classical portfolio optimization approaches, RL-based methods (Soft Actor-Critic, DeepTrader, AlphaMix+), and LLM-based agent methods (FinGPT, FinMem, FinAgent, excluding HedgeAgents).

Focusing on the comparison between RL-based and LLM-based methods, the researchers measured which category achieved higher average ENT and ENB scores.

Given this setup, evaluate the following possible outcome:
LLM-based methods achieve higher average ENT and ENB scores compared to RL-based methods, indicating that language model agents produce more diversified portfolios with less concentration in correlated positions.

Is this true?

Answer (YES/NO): YES